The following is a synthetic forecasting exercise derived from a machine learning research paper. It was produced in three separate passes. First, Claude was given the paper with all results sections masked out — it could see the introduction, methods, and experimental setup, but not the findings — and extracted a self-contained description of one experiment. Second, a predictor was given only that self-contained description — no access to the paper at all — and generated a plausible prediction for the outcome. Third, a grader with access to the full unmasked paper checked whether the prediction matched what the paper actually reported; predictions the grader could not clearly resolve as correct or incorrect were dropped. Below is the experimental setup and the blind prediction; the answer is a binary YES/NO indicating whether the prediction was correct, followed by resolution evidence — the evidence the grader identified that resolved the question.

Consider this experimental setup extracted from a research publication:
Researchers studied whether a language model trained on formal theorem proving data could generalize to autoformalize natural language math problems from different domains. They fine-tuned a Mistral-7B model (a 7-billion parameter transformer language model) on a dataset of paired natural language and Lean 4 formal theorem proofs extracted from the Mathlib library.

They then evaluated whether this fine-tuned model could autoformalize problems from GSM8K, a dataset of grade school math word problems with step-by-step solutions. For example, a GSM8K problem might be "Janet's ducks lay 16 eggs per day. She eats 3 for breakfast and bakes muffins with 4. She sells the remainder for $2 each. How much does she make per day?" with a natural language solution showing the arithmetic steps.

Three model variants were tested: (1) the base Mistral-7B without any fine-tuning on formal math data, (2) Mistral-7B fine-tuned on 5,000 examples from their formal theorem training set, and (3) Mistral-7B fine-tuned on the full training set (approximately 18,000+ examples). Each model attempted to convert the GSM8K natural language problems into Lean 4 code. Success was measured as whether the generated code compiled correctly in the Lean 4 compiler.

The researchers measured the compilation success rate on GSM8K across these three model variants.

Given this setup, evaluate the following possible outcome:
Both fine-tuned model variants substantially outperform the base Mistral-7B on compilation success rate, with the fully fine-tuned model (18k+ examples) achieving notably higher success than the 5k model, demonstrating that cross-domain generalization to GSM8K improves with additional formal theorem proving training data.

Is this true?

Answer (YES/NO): YES